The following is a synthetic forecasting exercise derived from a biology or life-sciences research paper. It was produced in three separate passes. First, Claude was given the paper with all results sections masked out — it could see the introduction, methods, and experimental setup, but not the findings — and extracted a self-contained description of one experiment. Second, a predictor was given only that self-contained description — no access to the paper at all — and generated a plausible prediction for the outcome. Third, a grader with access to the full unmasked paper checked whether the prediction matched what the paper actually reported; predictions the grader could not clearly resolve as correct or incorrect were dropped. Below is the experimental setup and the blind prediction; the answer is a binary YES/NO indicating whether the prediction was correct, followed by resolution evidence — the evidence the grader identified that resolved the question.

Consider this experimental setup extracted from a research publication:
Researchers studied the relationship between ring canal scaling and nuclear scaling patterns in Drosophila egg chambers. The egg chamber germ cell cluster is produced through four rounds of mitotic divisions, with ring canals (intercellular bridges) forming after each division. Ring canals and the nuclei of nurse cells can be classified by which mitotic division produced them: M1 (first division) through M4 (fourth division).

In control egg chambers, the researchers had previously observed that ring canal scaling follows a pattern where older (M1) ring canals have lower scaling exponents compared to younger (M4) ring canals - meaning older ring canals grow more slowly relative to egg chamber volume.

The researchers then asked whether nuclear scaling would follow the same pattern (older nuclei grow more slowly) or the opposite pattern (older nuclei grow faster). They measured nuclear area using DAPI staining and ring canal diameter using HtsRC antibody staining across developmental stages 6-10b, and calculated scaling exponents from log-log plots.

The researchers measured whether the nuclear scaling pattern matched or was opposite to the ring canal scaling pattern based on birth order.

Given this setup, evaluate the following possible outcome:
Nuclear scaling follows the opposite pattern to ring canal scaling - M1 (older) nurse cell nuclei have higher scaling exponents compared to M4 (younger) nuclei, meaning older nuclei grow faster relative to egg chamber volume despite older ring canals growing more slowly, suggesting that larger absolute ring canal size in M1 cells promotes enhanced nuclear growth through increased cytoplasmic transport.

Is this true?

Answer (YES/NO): YES